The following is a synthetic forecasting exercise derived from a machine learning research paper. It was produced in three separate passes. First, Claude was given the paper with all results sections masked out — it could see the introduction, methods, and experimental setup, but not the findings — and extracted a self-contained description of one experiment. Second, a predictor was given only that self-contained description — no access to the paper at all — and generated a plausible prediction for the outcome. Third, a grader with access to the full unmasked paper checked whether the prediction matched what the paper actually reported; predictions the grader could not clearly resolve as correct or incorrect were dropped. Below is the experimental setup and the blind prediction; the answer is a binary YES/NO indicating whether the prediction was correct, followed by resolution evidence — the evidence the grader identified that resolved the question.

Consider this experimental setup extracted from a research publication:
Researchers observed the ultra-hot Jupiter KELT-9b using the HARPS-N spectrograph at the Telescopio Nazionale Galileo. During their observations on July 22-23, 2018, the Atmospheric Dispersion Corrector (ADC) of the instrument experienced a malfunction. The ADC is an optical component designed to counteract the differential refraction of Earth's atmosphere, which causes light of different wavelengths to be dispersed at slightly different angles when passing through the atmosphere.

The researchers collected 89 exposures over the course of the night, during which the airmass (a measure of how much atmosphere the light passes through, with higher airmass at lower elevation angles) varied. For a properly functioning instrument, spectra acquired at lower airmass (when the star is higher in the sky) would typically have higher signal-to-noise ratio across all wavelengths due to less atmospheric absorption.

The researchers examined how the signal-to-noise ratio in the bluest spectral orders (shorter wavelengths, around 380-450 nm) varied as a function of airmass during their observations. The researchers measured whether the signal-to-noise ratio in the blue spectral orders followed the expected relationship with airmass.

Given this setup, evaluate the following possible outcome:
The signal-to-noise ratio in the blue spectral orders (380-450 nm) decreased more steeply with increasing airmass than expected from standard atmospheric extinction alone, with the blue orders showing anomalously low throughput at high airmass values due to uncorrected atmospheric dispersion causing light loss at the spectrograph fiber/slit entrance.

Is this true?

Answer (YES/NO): NO